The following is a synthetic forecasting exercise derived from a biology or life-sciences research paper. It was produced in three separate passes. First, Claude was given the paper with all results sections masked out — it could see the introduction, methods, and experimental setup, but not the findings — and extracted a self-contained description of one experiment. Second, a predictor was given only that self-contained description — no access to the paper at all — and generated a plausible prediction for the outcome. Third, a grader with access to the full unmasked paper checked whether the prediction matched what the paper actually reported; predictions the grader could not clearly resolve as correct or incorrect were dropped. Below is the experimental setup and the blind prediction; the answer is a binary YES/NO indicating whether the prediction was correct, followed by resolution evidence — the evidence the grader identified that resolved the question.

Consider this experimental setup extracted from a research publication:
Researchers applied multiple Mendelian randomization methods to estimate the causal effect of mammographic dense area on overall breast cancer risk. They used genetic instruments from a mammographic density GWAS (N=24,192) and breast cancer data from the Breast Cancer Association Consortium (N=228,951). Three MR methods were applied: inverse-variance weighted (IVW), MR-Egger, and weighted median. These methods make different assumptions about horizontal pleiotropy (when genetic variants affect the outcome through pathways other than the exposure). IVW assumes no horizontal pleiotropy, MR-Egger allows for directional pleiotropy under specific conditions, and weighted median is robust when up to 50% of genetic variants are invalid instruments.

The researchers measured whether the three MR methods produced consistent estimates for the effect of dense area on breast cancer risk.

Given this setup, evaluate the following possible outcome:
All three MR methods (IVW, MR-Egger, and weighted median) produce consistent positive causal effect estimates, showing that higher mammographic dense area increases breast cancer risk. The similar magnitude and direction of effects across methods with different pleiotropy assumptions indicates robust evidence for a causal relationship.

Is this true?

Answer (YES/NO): NO